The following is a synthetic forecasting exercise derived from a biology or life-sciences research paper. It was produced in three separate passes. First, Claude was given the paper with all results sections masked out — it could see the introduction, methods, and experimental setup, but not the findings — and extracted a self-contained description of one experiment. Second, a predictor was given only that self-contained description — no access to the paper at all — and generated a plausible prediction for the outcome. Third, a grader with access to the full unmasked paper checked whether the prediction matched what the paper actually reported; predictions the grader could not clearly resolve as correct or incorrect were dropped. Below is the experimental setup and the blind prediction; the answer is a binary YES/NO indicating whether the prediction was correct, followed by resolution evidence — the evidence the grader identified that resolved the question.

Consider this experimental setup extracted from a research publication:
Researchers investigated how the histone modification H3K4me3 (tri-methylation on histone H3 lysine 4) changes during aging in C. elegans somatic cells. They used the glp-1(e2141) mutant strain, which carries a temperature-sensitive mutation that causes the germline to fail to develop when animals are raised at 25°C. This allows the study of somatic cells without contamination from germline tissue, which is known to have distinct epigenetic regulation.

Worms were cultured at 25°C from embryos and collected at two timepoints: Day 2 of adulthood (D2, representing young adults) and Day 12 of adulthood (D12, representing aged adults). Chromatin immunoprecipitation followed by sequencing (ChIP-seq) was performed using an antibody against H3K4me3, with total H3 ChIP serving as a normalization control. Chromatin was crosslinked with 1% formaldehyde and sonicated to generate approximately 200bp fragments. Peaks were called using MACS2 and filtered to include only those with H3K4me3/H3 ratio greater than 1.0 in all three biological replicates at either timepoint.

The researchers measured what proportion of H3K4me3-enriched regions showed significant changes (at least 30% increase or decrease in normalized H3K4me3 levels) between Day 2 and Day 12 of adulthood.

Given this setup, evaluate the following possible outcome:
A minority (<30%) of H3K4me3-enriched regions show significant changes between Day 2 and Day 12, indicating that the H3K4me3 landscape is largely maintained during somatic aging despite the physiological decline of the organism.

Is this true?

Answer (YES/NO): NO